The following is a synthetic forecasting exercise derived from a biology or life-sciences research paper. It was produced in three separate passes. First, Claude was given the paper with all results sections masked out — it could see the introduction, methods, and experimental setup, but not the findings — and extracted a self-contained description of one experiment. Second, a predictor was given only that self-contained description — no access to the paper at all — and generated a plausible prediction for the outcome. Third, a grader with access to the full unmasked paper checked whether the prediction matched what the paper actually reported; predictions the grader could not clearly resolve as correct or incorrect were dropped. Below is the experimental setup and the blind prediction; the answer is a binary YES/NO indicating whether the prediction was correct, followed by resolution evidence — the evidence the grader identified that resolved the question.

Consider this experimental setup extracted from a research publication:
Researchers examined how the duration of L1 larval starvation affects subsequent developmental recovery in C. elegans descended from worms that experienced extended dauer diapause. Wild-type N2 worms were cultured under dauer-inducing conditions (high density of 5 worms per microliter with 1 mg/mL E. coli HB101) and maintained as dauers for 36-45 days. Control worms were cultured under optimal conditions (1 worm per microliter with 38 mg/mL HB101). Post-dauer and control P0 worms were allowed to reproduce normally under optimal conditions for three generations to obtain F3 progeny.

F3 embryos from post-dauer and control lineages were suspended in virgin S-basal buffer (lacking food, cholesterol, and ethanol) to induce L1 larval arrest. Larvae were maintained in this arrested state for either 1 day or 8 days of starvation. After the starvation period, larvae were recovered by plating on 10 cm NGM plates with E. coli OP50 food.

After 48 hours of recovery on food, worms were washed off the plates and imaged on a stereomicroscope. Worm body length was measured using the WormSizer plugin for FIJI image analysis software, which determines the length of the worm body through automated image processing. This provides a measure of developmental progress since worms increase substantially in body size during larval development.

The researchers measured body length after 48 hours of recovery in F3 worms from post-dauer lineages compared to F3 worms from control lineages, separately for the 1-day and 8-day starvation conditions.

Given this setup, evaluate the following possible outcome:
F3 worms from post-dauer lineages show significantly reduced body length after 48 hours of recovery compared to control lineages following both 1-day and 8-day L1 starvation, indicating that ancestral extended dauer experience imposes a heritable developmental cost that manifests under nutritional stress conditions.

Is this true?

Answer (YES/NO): NO